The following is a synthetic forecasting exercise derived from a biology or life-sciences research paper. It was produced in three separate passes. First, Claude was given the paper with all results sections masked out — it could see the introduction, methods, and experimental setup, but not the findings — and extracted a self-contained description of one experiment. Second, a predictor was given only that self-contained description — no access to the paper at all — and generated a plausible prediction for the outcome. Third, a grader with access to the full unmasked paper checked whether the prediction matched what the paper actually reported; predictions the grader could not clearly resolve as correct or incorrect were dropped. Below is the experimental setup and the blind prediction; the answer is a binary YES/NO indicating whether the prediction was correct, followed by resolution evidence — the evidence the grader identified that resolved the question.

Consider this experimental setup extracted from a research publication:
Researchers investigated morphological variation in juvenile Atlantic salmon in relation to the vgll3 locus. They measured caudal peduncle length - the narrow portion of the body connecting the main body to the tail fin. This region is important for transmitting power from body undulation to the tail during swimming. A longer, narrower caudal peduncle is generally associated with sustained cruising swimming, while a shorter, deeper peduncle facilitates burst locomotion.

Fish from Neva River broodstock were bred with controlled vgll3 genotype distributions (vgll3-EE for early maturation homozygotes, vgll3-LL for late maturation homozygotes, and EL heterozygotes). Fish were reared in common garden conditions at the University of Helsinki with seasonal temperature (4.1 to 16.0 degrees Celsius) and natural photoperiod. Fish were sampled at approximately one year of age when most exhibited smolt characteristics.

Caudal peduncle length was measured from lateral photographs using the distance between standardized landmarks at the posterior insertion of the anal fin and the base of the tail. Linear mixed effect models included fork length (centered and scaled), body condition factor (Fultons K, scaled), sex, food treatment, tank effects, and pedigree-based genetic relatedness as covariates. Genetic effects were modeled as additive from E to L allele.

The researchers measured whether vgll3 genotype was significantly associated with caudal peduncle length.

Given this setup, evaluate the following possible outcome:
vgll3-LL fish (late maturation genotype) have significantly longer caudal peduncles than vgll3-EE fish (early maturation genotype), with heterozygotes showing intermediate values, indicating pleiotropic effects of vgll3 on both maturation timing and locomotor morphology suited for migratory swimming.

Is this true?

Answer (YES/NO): NO